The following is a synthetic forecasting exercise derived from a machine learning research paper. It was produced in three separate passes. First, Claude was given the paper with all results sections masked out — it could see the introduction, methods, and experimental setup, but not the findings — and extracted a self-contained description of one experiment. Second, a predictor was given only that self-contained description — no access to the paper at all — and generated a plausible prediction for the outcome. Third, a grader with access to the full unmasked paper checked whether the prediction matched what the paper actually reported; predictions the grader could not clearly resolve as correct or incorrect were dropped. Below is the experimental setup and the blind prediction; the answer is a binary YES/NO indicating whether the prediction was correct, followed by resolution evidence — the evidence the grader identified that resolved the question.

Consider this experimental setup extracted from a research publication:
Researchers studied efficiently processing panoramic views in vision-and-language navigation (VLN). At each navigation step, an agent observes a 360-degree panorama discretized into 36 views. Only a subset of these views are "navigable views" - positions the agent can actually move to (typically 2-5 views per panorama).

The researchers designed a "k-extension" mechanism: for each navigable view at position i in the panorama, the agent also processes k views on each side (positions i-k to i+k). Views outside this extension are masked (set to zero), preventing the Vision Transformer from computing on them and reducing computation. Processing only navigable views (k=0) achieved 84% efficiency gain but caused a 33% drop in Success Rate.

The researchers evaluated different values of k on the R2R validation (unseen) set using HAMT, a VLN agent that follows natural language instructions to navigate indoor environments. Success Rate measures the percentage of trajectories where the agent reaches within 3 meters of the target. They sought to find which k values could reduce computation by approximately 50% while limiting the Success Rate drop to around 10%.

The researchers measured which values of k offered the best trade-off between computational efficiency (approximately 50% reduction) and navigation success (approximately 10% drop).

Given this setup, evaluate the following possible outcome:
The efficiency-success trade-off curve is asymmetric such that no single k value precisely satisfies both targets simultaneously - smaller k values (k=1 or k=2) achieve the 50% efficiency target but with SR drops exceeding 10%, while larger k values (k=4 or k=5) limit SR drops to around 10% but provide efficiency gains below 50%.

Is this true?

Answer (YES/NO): NO